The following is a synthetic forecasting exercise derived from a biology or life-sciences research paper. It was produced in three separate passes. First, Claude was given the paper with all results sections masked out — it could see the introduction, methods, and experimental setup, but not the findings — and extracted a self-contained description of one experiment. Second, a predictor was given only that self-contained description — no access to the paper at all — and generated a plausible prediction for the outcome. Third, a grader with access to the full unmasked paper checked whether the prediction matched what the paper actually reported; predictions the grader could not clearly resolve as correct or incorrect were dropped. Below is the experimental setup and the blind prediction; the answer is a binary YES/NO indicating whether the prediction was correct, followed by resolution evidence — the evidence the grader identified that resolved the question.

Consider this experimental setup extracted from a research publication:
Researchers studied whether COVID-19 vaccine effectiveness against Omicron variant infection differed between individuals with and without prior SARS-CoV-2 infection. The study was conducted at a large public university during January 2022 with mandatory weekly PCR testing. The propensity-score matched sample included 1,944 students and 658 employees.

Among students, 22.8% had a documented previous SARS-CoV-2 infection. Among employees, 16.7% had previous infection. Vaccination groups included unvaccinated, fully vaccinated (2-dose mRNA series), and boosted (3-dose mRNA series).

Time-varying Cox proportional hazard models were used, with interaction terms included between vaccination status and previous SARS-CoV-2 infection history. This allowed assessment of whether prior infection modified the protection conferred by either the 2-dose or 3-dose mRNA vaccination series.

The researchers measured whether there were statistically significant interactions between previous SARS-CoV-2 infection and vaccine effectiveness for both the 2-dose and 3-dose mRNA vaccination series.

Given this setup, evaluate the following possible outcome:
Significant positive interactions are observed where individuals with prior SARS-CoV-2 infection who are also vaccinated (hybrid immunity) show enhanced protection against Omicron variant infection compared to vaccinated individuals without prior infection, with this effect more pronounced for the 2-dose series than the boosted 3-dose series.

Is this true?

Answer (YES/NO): NO